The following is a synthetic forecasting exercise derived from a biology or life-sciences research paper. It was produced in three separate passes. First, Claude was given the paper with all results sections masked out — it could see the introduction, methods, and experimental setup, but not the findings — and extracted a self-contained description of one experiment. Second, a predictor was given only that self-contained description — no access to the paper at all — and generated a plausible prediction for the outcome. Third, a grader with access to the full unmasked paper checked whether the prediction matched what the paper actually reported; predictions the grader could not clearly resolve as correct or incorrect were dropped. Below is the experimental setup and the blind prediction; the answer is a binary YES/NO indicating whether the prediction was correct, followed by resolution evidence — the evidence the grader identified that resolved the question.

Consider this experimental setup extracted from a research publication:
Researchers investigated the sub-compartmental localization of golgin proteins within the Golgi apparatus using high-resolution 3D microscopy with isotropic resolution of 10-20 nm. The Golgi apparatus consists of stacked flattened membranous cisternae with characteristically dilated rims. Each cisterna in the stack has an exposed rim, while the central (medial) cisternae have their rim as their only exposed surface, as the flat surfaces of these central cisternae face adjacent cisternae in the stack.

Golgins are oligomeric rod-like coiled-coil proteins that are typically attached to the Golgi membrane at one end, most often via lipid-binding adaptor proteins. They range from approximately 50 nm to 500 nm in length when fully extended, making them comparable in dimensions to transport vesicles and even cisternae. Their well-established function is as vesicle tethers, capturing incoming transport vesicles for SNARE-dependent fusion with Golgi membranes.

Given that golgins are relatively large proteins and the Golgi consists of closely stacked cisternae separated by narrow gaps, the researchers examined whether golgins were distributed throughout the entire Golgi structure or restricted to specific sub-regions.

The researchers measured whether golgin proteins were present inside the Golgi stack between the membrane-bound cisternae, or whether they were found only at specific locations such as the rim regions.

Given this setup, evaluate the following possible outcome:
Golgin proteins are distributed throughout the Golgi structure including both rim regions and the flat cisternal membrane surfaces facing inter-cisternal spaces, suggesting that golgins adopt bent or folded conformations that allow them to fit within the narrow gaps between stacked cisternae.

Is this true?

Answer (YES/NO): NO